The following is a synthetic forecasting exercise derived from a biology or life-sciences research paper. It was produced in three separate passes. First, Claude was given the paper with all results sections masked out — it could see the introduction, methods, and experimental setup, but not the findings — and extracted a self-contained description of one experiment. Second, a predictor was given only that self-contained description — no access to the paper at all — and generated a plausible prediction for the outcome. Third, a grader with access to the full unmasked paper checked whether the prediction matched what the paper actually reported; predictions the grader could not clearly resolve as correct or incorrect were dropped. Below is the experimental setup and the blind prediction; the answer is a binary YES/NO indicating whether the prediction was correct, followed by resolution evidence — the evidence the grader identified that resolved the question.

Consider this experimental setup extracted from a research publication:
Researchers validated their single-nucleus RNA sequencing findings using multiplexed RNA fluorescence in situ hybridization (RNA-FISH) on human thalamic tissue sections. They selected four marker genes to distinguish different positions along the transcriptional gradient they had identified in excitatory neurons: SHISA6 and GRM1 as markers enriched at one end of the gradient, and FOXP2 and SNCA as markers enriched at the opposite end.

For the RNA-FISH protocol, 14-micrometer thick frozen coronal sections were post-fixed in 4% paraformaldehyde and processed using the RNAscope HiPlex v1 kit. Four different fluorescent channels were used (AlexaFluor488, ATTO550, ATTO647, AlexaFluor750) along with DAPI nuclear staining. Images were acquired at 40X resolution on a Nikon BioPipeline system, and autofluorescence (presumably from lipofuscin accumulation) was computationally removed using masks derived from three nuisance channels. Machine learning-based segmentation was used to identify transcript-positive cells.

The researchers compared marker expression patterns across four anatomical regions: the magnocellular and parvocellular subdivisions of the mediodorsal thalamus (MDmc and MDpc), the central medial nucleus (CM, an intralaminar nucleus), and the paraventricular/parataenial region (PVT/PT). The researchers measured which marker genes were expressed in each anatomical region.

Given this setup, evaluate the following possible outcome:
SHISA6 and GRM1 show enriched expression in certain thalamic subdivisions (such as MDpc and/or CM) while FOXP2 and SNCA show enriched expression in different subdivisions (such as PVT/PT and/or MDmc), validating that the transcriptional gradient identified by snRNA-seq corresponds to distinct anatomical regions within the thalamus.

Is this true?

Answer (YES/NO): NO